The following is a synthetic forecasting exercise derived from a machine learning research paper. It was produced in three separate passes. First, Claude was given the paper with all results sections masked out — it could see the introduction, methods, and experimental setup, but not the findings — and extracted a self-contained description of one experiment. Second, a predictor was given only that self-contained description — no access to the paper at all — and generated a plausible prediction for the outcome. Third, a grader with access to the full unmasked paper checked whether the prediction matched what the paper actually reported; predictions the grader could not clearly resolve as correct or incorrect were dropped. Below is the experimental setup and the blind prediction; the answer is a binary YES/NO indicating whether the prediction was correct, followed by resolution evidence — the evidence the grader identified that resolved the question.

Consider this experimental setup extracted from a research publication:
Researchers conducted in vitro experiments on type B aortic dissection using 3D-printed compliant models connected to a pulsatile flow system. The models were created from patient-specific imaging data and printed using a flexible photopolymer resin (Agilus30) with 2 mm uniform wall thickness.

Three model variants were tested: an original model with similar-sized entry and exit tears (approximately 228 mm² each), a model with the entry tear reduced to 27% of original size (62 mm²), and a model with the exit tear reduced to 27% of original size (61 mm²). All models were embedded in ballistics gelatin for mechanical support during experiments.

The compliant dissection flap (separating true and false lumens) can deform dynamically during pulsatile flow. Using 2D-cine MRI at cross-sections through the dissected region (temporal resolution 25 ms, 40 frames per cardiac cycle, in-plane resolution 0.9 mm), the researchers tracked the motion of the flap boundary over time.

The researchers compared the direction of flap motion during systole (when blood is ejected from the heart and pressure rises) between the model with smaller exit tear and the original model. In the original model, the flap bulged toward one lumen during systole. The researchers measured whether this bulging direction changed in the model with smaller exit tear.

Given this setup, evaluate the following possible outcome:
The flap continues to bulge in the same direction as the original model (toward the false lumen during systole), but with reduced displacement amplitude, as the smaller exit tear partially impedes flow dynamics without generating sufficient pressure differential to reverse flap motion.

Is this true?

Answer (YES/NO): NO